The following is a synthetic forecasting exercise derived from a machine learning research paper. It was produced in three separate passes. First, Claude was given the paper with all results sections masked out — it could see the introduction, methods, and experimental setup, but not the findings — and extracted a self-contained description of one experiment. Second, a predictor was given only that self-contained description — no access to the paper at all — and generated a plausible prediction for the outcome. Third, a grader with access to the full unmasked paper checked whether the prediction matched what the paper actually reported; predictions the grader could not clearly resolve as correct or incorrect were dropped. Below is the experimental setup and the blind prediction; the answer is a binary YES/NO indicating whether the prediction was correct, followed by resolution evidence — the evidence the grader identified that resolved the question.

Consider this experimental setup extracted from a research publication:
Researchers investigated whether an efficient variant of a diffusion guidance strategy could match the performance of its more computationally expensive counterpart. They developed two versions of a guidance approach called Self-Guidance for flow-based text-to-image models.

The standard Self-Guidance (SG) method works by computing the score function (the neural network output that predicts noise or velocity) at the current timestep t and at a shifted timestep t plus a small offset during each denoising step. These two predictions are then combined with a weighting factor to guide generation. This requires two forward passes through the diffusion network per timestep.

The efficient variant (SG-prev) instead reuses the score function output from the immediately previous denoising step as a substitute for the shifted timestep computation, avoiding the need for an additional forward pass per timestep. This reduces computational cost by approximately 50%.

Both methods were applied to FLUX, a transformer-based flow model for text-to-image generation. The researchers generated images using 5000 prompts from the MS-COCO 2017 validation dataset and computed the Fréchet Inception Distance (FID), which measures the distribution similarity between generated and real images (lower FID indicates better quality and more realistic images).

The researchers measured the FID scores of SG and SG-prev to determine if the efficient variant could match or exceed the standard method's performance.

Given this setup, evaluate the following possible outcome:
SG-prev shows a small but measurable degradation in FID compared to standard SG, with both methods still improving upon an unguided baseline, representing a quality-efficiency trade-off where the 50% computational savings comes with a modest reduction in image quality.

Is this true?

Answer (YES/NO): NO